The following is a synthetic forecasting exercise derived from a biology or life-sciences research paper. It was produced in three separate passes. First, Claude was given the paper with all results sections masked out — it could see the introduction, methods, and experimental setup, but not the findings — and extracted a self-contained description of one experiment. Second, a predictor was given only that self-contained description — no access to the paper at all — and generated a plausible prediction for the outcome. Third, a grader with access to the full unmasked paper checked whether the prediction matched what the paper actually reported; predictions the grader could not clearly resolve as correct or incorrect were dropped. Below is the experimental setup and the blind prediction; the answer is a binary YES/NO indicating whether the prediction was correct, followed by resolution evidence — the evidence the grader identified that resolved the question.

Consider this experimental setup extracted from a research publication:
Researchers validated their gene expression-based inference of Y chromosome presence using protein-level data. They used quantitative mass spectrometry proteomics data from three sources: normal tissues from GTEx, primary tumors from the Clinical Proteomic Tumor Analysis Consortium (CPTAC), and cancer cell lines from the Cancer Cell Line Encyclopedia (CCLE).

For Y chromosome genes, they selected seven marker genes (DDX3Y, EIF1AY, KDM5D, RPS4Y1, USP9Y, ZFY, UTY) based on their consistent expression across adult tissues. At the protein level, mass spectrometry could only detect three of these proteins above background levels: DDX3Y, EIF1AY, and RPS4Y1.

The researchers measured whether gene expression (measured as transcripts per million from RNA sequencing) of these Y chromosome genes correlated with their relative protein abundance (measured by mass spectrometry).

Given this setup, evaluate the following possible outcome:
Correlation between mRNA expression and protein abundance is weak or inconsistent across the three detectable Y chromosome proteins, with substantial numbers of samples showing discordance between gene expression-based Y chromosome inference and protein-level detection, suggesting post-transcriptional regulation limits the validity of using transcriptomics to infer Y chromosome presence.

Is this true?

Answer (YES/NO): NO